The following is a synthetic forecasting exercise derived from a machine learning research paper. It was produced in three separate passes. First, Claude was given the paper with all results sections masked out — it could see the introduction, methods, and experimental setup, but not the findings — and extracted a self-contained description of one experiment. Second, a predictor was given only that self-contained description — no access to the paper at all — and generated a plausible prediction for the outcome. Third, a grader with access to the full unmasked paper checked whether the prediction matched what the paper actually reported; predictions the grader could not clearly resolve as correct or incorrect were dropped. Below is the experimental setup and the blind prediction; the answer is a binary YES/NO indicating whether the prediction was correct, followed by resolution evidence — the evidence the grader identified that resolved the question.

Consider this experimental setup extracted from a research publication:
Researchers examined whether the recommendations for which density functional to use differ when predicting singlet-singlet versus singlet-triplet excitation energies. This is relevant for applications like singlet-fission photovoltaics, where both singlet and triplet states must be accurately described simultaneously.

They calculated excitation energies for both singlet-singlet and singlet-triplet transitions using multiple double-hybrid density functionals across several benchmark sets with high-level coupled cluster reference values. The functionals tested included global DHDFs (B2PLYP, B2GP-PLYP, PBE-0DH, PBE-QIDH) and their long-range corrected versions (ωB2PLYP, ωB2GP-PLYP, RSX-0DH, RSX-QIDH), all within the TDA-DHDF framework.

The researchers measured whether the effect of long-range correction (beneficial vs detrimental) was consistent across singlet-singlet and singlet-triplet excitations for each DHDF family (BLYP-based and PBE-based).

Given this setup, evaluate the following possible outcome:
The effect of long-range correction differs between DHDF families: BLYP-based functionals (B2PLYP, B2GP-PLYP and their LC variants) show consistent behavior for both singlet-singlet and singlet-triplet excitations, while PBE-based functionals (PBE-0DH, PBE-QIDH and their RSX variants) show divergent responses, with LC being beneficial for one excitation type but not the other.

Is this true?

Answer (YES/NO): NO